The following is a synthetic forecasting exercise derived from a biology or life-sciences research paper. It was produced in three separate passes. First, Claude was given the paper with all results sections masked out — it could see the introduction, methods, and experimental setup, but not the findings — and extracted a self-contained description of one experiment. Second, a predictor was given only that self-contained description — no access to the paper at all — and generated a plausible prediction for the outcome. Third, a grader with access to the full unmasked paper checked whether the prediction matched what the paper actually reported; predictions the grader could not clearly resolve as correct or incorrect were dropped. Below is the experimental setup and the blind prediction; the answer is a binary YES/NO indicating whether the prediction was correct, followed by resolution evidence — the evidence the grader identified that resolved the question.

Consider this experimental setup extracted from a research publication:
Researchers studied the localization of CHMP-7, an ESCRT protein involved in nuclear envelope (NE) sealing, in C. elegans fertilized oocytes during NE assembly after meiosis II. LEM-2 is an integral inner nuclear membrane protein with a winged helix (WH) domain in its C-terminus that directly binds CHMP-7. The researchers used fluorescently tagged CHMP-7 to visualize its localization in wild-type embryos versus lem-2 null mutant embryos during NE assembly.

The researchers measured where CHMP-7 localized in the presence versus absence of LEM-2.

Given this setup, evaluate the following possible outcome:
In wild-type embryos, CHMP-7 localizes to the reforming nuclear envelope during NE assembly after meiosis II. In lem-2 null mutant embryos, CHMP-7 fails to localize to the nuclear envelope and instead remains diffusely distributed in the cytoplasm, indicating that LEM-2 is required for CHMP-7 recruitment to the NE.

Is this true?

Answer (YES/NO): NO